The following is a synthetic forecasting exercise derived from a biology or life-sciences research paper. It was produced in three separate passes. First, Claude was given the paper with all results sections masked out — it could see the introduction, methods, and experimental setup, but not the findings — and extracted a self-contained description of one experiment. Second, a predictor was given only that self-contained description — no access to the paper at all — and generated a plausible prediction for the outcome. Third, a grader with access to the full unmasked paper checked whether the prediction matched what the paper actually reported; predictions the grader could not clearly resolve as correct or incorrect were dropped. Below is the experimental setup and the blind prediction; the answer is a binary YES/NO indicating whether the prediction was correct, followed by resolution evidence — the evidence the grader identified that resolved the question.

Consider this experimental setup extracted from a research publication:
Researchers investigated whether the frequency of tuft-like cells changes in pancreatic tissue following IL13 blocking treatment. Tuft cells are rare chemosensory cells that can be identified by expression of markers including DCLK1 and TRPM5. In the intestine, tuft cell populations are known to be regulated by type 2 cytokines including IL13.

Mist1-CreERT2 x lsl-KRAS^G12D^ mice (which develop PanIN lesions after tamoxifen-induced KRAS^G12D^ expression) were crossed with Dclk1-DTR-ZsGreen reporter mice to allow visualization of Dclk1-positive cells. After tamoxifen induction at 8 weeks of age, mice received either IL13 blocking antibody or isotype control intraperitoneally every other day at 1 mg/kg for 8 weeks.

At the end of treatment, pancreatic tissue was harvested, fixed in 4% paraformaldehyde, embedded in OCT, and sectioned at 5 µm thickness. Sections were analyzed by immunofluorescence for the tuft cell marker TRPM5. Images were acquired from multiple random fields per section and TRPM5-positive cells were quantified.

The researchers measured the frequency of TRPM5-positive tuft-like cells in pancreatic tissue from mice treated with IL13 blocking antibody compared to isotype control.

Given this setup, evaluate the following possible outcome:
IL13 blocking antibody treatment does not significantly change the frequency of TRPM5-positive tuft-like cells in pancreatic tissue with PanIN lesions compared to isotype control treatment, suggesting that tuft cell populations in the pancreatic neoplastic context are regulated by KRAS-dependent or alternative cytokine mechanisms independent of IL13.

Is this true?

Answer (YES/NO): NO